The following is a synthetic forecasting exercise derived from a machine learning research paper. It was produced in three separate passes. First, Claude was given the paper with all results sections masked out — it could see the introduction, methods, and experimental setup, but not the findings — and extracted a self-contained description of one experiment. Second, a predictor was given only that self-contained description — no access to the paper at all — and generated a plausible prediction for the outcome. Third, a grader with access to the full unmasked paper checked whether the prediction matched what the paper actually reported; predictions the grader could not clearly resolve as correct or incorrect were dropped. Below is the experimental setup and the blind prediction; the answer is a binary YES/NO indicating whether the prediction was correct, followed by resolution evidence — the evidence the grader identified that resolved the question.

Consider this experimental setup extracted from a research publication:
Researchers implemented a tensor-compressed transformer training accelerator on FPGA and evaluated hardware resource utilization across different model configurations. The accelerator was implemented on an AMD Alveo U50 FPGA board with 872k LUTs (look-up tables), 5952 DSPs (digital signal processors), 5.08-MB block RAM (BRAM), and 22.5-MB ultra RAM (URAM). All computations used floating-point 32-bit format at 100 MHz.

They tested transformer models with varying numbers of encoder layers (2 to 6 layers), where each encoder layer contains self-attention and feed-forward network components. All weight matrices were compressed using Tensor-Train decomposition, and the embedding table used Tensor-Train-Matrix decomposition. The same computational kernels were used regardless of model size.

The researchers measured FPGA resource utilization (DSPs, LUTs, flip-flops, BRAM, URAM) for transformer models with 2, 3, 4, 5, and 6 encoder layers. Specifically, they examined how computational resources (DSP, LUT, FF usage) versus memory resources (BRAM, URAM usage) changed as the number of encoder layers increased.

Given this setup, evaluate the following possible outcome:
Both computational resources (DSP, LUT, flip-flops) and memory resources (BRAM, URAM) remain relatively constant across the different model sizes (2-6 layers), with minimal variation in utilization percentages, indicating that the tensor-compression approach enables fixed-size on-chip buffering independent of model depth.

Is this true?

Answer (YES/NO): NO